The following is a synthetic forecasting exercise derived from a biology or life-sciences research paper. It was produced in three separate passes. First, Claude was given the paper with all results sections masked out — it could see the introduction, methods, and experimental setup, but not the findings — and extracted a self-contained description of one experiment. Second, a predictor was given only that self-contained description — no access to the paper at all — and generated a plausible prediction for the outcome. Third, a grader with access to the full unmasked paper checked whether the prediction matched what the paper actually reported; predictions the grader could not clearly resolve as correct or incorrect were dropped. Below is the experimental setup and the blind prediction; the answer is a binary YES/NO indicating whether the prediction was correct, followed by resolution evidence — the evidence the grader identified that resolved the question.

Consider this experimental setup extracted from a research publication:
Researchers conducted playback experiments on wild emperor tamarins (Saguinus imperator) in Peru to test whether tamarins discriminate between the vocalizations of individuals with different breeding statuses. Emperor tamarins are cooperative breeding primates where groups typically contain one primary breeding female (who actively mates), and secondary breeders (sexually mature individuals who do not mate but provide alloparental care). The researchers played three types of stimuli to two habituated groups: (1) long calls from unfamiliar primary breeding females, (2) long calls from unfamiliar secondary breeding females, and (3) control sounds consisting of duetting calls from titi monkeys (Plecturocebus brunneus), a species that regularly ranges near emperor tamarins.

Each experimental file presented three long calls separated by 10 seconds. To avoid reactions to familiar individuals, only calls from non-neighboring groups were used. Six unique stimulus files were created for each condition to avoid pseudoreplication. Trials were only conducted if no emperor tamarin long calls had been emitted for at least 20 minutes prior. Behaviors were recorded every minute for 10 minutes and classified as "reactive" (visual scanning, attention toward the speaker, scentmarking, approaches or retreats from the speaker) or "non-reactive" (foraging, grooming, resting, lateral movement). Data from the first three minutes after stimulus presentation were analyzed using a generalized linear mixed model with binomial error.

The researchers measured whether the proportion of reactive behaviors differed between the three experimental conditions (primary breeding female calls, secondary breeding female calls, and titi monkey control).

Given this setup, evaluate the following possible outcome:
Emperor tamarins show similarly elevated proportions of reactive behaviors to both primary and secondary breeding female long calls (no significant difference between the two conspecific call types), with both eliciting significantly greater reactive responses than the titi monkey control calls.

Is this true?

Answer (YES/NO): NO